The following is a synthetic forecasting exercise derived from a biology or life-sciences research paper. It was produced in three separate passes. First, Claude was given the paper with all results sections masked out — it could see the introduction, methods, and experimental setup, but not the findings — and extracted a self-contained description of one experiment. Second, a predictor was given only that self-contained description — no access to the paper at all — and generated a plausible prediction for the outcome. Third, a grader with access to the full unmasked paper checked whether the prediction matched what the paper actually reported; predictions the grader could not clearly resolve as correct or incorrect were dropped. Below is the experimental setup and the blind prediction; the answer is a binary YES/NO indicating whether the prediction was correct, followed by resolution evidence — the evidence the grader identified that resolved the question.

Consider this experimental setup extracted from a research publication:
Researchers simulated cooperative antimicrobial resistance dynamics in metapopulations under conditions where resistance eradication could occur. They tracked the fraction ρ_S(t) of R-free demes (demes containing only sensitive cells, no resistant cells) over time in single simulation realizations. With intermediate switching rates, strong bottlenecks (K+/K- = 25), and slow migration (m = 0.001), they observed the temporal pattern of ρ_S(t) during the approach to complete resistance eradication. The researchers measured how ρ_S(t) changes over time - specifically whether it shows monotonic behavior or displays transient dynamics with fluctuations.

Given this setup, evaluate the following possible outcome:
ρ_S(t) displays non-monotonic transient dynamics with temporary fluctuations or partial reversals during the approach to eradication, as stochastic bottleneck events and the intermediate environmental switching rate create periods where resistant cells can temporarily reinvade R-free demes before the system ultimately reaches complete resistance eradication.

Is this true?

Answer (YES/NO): YES